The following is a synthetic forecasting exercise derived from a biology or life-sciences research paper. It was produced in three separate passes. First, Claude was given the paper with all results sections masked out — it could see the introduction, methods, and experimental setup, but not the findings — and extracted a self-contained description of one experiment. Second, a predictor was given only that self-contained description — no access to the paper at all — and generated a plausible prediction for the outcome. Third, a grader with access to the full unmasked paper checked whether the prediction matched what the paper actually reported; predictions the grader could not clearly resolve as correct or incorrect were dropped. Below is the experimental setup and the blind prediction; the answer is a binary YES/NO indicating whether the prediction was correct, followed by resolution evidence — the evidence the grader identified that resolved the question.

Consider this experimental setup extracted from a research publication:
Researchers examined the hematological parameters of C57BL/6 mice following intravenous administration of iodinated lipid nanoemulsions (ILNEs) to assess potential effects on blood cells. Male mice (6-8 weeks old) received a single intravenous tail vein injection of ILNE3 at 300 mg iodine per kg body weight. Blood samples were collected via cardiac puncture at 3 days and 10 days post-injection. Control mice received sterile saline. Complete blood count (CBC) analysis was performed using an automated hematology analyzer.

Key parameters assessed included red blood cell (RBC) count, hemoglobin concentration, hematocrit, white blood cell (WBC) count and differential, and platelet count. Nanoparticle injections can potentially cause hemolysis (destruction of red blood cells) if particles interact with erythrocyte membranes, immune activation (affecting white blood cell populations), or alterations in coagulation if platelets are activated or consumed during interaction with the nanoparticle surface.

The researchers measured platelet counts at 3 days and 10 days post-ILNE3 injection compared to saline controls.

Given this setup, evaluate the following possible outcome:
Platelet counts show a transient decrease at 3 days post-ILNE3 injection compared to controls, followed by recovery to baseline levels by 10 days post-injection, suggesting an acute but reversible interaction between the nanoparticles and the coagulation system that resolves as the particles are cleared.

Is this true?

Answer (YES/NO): NO